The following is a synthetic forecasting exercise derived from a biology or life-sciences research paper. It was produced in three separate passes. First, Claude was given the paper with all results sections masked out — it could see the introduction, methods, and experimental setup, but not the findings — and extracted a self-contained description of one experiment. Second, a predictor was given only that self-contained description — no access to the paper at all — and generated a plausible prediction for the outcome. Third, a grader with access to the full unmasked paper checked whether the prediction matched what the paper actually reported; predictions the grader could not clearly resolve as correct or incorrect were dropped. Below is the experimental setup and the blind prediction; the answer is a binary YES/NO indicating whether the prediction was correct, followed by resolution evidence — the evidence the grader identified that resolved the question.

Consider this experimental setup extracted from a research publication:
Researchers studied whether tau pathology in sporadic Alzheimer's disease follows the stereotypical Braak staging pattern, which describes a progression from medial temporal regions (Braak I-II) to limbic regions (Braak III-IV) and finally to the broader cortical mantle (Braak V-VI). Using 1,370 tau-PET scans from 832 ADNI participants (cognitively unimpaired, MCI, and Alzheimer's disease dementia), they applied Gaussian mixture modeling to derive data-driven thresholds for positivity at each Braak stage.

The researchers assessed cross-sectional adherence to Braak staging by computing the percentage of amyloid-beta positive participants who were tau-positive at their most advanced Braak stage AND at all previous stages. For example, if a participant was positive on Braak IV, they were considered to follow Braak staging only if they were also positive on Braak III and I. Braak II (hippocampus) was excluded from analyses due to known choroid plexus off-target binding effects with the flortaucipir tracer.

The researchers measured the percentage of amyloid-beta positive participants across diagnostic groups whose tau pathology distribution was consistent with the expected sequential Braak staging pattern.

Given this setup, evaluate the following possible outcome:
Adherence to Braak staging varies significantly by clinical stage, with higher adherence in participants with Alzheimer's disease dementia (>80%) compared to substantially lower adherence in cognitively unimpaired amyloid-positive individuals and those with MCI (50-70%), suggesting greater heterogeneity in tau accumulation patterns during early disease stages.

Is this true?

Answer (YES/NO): NO